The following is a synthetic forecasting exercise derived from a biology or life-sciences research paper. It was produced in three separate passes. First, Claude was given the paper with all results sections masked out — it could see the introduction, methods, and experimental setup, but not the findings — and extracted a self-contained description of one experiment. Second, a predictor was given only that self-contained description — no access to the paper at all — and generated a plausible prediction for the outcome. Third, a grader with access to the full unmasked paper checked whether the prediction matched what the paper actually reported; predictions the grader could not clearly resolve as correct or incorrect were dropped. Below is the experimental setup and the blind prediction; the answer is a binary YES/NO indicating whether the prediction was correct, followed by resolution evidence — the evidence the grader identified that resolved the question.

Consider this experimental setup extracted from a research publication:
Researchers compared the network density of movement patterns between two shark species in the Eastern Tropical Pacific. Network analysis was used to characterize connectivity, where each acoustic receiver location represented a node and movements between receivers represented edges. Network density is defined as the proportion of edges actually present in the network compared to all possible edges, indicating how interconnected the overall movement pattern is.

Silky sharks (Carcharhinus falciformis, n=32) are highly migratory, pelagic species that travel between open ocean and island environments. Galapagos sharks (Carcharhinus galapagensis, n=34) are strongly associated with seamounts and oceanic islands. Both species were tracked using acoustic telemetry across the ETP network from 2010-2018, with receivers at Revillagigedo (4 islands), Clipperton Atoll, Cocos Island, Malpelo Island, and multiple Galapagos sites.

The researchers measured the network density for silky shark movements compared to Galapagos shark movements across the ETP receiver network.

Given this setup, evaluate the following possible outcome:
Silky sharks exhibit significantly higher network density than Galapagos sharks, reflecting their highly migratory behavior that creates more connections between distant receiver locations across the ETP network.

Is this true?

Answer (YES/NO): YES